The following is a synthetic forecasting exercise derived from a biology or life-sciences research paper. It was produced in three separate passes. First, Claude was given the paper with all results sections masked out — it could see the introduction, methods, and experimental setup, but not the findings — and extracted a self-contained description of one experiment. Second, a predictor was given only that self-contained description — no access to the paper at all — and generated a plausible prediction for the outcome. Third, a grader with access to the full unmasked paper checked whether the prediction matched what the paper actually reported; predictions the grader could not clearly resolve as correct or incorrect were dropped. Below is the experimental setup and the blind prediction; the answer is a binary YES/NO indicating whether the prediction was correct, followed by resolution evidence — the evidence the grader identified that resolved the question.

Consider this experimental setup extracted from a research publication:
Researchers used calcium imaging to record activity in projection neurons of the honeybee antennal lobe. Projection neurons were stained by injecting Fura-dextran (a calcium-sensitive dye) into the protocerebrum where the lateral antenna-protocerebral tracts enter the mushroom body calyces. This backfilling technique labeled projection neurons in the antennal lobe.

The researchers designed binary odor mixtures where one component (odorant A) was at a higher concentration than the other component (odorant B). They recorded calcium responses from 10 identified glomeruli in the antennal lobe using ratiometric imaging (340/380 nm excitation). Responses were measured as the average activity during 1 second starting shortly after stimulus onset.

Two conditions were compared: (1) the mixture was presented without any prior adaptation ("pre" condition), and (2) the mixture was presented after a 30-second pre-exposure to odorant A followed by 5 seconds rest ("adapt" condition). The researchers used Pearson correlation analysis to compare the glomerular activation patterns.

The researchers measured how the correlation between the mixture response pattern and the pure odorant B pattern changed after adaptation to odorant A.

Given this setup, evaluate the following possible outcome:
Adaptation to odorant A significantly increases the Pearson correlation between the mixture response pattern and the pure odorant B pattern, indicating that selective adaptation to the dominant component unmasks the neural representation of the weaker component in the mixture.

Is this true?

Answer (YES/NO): NO